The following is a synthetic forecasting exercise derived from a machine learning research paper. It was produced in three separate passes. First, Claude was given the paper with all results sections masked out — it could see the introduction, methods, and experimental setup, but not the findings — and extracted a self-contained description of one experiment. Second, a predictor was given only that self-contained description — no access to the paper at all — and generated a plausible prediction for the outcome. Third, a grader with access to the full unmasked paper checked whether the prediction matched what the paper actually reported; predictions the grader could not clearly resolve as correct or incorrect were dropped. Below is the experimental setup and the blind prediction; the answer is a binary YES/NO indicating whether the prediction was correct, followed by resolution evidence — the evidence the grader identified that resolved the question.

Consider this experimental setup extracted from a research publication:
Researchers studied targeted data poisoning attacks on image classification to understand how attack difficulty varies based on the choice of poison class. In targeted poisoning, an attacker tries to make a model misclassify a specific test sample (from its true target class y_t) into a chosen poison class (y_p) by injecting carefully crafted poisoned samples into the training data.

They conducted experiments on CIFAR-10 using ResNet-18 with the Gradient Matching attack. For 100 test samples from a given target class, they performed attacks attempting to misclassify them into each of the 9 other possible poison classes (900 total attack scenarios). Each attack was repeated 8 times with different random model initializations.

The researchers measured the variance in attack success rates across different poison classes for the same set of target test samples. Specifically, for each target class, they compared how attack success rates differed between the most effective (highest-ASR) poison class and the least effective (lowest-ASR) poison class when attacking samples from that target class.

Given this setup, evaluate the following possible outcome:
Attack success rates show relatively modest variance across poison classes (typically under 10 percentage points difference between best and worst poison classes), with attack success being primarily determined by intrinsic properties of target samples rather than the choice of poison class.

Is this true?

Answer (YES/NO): NO